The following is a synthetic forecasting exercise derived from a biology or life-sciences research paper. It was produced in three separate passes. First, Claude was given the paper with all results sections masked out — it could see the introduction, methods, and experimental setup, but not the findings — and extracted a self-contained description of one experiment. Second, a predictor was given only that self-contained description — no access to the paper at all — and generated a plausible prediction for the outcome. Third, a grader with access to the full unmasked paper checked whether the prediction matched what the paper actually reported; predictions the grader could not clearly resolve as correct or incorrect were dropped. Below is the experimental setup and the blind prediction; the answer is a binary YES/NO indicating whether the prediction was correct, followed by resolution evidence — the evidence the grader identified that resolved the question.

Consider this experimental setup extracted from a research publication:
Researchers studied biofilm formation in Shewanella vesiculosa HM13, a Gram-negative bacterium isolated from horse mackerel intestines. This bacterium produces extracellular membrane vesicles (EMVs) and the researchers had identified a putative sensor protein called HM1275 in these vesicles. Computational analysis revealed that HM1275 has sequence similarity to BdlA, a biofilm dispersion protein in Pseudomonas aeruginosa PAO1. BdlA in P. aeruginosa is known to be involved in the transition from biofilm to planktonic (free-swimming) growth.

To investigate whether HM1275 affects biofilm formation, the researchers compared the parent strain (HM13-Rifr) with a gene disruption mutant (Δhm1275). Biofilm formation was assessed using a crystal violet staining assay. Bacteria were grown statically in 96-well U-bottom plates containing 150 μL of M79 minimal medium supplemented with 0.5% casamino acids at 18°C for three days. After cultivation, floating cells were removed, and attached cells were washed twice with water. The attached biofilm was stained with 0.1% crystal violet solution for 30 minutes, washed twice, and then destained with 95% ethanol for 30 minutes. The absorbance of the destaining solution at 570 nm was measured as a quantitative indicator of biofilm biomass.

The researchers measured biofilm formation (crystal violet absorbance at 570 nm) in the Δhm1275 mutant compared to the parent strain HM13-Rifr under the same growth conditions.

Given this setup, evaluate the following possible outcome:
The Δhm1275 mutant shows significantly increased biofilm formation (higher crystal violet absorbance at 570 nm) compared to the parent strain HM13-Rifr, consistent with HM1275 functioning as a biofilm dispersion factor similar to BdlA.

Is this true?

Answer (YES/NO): YES